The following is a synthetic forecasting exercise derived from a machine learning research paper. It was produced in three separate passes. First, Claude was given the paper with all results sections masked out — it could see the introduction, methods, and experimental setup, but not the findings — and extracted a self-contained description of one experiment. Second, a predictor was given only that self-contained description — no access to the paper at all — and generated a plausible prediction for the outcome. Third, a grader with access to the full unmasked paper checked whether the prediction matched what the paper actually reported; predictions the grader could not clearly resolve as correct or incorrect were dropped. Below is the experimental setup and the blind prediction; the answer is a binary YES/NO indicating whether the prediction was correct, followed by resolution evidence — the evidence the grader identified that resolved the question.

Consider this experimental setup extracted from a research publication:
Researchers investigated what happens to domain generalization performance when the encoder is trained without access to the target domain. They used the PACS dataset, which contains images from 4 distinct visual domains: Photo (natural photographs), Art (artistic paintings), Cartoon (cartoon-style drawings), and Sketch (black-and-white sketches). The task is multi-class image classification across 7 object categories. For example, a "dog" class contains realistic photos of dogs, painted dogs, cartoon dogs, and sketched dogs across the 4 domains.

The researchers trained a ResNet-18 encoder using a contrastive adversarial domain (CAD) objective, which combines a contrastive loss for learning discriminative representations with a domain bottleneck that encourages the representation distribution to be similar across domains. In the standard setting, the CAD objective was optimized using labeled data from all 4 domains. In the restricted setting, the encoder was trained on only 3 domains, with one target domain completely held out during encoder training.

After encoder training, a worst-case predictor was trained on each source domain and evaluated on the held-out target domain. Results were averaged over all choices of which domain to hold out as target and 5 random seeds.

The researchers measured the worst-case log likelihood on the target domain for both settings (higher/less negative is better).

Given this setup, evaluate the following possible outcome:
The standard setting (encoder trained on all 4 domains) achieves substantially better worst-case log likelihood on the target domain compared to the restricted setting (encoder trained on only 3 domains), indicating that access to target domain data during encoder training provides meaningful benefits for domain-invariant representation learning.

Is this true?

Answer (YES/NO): YES